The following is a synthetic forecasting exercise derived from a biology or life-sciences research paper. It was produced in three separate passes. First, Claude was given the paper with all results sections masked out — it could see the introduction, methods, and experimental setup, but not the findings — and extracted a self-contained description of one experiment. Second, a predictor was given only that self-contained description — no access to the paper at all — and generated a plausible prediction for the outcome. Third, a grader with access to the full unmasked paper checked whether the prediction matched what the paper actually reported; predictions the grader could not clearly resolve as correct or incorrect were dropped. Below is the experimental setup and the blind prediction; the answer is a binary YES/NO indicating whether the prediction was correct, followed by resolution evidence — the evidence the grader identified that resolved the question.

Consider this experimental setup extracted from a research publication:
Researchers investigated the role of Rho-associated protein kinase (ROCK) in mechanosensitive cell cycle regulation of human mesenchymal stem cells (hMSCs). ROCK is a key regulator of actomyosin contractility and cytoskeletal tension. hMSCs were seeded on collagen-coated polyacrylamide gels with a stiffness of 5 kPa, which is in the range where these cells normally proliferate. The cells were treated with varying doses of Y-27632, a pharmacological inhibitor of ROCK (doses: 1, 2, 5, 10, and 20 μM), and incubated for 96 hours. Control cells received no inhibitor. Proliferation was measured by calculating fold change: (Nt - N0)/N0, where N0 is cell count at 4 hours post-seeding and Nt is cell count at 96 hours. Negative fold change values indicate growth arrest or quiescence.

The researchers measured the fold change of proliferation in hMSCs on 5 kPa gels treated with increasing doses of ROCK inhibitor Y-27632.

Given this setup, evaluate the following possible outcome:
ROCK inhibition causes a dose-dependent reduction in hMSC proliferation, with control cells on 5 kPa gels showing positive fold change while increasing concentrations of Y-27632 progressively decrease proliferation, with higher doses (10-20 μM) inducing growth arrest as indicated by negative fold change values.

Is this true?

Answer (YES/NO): NO